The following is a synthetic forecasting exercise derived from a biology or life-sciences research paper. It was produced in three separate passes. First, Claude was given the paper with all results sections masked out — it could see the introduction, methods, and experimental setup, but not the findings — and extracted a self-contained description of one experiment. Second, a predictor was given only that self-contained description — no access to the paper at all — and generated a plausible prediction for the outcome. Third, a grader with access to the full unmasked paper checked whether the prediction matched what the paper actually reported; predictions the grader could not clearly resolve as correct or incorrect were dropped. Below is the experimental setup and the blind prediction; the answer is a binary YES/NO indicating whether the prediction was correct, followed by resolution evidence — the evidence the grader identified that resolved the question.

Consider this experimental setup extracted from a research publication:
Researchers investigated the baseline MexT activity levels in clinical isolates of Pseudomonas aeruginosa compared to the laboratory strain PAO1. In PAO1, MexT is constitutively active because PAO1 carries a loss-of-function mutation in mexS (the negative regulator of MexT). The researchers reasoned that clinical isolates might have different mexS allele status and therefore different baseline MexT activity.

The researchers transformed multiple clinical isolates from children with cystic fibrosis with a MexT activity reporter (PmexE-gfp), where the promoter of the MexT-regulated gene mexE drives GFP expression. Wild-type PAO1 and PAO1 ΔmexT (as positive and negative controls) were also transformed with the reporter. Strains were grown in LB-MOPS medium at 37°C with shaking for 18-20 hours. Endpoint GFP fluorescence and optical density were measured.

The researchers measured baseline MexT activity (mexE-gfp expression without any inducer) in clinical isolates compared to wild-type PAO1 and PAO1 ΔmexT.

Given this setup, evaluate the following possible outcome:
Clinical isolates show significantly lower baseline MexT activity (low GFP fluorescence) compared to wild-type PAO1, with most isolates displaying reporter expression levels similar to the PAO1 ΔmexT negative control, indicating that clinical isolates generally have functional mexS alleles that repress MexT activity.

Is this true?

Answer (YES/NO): YES